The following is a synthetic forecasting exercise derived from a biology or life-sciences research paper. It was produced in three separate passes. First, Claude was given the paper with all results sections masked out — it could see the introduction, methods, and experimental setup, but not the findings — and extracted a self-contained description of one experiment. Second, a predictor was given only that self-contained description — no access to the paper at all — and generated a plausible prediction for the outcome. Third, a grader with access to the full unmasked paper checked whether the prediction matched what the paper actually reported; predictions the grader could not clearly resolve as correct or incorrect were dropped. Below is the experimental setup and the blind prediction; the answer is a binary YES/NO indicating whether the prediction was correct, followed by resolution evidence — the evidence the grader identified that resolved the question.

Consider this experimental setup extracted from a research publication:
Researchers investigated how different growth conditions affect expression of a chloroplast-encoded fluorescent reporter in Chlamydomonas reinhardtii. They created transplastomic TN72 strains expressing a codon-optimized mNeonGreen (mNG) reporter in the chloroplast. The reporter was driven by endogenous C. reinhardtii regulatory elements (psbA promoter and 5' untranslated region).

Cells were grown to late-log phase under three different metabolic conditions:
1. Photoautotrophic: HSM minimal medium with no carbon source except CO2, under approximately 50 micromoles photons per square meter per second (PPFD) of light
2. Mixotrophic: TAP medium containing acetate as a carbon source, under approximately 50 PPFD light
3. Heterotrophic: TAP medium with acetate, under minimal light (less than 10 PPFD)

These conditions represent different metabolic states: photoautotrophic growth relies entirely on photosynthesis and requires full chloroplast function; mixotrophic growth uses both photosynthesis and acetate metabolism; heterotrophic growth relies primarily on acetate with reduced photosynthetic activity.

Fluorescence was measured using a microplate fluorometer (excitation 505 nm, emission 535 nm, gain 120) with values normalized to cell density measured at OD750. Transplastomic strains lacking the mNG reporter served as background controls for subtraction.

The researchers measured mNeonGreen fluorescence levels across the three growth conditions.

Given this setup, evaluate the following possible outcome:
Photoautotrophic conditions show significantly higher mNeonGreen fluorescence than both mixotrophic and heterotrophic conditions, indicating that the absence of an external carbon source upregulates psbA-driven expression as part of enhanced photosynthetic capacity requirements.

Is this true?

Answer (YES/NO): NO